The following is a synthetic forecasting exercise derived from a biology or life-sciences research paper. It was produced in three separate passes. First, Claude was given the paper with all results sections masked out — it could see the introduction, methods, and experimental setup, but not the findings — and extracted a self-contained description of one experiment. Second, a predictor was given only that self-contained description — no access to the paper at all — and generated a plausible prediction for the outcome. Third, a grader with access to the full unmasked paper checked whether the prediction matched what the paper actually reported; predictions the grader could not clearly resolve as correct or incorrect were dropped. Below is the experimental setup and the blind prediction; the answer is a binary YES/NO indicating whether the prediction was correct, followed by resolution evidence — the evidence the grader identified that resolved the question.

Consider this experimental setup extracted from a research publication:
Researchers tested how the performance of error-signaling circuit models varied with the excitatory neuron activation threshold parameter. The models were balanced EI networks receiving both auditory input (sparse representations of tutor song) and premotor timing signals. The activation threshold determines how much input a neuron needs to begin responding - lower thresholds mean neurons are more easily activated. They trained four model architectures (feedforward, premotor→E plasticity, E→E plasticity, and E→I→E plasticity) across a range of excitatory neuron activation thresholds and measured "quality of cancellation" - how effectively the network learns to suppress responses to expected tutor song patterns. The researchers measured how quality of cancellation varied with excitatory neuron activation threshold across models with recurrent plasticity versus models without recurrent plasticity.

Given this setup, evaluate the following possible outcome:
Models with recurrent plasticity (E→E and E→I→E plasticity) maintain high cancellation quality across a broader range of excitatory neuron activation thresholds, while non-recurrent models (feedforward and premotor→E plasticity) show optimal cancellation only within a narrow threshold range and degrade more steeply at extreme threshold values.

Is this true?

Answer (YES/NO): NO